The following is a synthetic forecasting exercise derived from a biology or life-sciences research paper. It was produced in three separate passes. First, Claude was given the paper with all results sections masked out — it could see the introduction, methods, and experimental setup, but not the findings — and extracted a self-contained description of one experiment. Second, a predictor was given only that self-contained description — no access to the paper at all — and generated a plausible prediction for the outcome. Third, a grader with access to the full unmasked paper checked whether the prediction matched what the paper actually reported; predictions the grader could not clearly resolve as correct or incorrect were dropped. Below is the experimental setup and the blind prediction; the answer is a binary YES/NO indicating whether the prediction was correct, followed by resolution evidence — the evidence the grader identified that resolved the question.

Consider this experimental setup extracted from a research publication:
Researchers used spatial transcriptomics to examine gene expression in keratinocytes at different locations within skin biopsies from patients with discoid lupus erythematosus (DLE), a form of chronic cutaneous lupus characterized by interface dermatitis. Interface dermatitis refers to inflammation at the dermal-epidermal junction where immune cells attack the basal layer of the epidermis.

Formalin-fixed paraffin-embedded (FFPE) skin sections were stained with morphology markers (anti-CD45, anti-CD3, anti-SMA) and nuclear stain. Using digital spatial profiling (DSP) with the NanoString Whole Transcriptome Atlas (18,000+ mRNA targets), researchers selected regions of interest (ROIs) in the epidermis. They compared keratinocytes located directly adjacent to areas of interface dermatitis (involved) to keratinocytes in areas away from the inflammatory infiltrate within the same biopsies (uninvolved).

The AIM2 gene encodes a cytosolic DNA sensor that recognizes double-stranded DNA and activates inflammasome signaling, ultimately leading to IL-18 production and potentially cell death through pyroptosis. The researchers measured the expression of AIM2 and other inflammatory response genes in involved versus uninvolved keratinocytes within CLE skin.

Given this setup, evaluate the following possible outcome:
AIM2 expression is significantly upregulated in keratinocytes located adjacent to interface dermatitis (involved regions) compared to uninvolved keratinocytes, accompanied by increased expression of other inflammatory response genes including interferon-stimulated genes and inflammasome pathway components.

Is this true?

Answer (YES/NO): YES